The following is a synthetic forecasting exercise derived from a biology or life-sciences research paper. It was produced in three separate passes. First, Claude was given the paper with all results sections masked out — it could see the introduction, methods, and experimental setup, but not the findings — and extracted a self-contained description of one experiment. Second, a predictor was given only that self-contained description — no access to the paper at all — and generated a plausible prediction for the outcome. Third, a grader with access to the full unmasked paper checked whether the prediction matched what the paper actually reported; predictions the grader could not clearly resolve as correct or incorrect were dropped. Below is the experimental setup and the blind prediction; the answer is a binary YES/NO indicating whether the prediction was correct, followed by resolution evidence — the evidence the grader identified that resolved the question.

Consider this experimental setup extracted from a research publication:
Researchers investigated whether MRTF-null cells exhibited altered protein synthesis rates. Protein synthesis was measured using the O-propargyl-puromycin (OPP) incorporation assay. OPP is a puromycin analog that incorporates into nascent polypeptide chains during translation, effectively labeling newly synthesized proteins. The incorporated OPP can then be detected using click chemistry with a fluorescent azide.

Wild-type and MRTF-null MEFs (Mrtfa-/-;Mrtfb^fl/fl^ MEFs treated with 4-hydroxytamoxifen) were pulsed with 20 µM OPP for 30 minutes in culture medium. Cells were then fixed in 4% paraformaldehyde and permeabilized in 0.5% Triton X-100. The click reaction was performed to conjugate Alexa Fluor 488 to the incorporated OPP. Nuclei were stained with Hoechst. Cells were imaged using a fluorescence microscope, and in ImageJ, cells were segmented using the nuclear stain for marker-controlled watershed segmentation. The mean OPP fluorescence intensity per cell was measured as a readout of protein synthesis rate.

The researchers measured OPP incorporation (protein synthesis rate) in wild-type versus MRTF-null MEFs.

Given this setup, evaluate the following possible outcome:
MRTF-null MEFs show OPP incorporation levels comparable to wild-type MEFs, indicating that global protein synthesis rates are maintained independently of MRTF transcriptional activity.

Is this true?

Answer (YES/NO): NO